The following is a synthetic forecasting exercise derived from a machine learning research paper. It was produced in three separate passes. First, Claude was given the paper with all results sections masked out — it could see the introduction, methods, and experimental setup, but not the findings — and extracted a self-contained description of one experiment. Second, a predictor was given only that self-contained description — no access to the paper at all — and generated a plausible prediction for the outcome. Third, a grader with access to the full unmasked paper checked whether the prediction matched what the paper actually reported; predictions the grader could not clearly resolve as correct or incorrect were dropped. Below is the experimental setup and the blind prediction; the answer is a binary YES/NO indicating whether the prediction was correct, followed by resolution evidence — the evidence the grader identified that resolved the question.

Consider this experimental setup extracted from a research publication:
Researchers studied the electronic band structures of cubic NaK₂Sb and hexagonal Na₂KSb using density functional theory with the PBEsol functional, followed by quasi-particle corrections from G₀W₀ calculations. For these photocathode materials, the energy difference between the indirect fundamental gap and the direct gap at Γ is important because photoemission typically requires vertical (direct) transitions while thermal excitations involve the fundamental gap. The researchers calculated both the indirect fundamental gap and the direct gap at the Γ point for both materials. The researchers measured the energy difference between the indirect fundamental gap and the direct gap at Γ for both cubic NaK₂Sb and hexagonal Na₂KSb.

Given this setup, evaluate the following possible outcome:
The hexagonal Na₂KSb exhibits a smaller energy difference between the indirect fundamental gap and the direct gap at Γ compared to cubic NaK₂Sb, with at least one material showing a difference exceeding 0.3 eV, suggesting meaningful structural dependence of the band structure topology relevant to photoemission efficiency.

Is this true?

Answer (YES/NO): NO